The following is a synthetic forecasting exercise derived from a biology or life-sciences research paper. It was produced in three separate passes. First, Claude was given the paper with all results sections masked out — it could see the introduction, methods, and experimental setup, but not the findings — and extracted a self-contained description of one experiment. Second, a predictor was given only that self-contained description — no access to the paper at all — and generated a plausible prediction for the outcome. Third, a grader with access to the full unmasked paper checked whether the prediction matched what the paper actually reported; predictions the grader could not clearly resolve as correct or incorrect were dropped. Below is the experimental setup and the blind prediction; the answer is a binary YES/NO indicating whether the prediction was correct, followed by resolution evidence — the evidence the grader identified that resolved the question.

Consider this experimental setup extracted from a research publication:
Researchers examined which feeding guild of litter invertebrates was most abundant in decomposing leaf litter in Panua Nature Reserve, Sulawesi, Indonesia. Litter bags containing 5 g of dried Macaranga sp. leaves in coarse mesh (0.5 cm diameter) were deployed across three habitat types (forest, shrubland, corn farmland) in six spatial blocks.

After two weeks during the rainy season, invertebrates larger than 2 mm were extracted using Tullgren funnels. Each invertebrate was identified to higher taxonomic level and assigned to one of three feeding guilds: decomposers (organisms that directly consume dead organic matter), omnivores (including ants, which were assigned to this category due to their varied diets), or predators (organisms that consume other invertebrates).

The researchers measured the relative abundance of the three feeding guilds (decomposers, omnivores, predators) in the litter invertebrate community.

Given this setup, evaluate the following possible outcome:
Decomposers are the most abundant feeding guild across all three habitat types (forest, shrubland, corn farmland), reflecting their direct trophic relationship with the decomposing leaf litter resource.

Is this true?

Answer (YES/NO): NO